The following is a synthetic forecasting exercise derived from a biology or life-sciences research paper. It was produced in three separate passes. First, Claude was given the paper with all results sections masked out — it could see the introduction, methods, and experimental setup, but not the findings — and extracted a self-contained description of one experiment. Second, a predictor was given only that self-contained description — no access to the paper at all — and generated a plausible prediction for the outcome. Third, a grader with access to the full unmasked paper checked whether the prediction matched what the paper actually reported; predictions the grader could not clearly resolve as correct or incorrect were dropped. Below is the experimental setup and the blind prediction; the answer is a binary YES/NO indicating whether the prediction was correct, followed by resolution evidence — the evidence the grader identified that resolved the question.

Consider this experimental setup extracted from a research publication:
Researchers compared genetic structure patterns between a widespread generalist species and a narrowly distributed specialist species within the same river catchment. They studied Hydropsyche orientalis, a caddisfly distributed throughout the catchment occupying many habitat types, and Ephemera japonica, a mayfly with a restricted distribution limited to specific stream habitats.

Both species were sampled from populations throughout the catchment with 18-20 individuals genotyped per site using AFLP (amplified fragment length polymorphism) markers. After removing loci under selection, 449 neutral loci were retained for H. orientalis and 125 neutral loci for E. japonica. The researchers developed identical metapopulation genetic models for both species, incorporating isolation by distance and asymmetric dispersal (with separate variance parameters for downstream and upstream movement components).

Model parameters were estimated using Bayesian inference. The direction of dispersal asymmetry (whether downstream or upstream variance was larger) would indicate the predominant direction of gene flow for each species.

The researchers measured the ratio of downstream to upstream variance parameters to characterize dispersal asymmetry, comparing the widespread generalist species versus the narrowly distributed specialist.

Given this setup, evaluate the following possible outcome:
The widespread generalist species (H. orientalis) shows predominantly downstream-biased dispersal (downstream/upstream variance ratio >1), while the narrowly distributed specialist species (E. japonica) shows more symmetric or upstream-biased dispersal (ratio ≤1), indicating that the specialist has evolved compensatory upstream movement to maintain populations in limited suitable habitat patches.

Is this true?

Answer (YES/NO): NO